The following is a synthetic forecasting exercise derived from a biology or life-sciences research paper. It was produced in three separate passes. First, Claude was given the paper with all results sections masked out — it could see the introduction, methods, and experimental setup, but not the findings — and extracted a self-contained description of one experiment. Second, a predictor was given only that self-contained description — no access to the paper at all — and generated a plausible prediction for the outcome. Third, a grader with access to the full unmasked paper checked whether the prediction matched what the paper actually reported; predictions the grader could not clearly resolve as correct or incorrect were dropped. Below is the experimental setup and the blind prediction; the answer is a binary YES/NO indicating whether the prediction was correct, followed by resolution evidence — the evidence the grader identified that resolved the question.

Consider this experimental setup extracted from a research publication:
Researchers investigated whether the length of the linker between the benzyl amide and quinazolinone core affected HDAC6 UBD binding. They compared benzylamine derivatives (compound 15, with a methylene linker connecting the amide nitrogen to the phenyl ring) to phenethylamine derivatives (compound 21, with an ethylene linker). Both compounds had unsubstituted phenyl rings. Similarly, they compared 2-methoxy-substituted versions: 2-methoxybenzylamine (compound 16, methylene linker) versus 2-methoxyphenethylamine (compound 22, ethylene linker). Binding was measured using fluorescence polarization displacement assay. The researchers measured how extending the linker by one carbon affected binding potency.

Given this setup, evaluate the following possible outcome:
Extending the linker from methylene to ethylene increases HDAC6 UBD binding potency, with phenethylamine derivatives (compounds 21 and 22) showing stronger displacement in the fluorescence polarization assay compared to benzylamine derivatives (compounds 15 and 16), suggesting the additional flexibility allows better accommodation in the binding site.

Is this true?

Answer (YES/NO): NO